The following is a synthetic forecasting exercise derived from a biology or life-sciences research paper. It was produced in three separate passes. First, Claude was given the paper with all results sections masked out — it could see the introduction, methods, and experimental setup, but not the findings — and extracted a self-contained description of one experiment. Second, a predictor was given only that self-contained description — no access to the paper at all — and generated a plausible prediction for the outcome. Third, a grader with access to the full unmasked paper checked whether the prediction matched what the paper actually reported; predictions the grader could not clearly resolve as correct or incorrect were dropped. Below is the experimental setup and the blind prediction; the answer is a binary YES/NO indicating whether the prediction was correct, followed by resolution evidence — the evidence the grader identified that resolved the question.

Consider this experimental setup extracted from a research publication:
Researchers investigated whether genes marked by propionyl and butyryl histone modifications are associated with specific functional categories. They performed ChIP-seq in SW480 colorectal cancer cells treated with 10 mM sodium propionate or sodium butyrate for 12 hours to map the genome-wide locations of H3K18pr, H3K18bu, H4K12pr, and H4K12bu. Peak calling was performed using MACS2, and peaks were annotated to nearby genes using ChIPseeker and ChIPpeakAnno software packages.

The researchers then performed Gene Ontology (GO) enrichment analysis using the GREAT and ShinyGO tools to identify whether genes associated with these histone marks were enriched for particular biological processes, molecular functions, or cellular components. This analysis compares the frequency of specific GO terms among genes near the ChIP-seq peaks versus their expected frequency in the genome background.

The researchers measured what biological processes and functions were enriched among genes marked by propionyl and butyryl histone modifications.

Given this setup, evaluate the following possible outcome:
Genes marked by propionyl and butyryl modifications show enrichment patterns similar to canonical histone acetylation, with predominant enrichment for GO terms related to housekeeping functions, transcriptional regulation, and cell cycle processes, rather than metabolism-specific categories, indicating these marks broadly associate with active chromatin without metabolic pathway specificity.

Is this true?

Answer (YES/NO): NO